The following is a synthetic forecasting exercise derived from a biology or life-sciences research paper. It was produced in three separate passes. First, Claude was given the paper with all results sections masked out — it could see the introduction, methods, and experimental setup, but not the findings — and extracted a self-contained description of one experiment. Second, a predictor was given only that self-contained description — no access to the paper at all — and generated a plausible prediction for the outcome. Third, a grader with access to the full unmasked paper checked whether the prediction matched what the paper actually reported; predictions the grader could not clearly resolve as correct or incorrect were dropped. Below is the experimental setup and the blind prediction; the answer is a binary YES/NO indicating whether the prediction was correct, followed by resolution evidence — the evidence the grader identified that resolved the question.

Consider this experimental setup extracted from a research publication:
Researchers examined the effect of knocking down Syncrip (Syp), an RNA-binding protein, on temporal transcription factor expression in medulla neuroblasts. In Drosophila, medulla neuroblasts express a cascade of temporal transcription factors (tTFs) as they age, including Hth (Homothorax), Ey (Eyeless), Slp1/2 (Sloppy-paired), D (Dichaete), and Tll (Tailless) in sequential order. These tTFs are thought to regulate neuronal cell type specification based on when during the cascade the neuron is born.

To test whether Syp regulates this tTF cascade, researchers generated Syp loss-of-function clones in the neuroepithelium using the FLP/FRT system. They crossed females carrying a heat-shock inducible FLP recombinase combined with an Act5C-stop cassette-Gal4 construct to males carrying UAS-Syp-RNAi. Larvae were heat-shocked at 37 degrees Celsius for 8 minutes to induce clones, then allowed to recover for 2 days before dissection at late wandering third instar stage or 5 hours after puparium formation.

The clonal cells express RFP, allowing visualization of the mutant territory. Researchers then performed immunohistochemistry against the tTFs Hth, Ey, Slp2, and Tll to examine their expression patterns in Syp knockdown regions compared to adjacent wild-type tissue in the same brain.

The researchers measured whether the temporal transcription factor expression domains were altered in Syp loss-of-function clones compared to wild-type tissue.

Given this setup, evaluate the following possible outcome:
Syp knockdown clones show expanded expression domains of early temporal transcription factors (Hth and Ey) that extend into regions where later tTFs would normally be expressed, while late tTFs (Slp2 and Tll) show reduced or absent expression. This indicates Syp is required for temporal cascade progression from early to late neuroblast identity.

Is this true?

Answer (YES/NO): NO